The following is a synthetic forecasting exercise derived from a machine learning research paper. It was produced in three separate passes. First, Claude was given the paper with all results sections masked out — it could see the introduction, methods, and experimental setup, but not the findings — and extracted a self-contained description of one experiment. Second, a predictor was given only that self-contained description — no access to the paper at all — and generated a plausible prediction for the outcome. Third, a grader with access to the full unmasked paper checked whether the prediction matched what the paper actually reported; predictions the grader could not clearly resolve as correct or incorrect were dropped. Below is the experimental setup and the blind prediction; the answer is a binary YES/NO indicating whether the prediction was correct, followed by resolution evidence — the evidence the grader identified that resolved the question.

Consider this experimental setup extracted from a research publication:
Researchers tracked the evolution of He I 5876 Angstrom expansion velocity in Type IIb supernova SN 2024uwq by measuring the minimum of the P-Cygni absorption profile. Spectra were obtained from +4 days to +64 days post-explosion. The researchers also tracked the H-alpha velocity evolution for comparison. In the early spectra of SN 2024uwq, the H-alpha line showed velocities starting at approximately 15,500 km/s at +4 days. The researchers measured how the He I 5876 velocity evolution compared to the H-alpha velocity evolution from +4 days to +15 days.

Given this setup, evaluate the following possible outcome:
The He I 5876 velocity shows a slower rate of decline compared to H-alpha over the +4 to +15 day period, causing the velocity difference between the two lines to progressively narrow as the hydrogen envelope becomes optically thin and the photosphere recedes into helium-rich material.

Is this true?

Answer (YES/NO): NO